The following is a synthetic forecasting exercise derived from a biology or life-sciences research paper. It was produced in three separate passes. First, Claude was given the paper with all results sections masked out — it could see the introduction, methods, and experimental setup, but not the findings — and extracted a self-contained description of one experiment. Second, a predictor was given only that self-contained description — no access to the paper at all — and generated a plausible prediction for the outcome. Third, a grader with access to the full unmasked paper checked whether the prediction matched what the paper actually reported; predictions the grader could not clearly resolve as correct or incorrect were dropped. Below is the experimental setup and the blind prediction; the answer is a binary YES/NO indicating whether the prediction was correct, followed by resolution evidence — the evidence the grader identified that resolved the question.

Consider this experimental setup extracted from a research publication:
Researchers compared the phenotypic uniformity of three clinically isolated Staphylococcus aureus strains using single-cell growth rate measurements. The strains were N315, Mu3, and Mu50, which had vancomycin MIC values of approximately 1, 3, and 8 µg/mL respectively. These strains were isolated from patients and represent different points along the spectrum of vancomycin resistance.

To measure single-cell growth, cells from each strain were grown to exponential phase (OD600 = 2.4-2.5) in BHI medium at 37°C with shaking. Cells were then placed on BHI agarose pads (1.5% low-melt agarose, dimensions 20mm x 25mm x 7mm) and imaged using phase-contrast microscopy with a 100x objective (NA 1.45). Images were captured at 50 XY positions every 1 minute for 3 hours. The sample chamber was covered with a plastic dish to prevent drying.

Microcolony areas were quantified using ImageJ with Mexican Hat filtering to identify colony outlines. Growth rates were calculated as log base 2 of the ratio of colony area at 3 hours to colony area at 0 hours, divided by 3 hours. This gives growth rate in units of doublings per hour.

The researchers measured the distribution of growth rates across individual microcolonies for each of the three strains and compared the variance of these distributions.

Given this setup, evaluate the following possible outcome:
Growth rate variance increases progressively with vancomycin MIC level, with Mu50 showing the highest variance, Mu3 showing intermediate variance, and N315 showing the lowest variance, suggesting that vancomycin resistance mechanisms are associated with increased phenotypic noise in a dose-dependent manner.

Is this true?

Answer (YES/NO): NO